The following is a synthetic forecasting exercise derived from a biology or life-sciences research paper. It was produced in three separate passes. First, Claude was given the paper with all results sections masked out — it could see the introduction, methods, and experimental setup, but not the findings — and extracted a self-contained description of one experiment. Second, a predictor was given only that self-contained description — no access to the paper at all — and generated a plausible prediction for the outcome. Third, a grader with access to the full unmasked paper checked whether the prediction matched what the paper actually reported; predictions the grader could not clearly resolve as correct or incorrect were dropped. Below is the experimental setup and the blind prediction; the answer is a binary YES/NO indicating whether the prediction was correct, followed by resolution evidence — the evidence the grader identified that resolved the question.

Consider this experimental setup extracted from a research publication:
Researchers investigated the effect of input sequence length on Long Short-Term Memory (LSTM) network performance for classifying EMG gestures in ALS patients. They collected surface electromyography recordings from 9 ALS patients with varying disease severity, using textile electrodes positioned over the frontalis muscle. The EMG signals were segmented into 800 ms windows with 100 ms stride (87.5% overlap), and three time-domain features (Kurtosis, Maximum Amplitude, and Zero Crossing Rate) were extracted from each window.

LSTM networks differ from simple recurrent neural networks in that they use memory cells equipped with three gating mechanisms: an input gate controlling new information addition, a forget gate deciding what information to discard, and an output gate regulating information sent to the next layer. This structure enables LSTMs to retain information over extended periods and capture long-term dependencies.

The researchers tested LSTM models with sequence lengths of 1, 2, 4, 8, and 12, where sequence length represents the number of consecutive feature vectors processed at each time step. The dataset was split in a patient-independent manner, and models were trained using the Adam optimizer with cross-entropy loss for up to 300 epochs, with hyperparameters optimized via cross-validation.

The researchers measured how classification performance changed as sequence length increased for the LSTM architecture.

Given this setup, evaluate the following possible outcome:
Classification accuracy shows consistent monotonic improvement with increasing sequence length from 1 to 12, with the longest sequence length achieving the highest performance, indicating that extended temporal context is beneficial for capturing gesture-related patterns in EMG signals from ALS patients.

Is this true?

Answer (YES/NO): NO